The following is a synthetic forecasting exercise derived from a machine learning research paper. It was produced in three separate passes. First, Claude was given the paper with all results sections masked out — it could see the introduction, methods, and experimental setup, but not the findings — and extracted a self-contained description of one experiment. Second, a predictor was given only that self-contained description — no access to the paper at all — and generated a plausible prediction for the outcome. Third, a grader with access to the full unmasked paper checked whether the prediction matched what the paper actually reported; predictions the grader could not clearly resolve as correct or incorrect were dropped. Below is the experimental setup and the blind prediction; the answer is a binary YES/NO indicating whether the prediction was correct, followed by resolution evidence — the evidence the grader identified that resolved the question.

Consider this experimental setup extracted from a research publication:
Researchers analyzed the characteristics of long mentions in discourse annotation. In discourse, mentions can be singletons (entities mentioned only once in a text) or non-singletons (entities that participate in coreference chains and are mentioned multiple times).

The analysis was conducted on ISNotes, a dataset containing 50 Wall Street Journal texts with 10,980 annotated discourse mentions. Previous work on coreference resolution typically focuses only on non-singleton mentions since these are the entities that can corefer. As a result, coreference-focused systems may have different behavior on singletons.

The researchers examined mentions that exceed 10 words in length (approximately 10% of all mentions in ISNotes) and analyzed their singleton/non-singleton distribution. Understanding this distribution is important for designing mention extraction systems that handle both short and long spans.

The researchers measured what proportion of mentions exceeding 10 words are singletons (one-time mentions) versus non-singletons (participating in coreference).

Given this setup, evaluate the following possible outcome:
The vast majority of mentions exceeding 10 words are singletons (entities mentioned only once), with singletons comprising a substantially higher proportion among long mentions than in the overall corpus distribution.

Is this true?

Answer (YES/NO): YES